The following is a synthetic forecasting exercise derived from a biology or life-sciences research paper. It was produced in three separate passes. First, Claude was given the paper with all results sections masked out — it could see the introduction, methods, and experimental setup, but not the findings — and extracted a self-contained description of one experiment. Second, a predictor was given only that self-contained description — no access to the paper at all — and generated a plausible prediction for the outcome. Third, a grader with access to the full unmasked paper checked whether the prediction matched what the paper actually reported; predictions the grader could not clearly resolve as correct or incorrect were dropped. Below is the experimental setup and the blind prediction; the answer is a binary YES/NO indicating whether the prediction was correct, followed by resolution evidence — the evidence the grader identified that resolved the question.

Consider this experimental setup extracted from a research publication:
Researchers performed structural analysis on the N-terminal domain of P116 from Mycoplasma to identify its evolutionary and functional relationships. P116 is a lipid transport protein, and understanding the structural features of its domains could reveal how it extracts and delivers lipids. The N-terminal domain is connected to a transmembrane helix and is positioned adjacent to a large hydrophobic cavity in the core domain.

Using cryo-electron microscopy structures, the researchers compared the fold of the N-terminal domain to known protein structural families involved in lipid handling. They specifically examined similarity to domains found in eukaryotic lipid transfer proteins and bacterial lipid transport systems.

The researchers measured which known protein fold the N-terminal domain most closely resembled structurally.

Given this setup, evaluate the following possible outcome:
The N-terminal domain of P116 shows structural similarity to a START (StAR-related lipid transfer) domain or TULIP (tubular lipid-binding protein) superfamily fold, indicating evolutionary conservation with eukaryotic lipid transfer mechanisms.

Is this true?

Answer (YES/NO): NO